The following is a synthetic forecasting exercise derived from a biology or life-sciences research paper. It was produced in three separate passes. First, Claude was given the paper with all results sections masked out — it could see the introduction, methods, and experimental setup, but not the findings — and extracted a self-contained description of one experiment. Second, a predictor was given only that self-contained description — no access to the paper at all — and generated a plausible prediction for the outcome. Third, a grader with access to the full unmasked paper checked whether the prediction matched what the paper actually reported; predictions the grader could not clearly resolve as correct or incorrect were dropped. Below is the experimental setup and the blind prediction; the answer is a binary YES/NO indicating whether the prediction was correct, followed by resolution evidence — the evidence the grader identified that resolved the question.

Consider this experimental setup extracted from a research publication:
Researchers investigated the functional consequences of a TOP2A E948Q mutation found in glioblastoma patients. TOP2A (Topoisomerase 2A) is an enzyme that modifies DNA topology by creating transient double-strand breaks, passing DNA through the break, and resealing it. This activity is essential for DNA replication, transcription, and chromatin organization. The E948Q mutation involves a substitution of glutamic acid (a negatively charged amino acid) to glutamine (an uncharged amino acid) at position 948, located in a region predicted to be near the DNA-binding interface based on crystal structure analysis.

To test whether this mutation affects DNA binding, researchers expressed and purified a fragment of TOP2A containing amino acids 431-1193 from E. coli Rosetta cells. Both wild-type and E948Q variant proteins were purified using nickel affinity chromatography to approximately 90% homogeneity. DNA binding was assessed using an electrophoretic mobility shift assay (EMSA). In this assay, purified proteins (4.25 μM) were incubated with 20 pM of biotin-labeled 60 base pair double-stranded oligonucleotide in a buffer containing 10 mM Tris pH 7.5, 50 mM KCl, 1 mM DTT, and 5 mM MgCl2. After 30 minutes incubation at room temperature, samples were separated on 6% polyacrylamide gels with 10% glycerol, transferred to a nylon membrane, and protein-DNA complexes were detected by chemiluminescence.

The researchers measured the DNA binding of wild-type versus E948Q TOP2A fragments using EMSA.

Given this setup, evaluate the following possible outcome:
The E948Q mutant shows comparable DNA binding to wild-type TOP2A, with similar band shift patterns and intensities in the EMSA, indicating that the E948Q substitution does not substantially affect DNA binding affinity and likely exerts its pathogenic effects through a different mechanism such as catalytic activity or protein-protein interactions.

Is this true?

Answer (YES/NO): NO